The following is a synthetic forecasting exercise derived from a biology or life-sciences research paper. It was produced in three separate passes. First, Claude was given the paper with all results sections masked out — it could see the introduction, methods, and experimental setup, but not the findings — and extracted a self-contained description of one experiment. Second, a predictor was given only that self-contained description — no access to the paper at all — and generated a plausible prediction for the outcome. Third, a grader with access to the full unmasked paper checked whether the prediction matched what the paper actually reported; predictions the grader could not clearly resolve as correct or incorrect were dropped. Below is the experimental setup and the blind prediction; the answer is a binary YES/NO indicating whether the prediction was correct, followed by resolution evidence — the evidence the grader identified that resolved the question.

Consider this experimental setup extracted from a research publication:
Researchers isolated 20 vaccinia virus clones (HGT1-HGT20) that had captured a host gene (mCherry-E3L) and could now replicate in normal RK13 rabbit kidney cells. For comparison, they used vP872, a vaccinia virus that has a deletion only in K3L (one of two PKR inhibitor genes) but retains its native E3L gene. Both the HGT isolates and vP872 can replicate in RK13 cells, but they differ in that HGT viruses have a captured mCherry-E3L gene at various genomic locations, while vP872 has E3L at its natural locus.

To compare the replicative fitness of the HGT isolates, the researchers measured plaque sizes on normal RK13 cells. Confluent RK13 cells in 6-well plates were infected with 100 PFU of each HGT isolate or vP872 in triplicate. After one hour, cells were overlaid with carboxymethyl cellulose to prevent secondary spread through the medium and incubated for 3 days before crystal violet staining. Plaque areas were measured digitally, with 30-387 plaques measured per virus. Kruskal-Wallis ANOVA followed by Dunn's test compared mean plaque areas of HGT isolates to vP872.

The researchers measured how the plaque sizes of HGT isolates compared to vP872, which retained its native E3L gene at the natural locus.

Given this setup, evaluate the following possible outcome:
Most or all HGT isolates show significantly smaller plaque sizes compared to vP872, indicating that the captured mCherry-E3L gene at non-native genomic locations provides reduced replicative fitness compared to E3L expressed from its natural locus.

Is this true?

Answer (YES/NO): NO